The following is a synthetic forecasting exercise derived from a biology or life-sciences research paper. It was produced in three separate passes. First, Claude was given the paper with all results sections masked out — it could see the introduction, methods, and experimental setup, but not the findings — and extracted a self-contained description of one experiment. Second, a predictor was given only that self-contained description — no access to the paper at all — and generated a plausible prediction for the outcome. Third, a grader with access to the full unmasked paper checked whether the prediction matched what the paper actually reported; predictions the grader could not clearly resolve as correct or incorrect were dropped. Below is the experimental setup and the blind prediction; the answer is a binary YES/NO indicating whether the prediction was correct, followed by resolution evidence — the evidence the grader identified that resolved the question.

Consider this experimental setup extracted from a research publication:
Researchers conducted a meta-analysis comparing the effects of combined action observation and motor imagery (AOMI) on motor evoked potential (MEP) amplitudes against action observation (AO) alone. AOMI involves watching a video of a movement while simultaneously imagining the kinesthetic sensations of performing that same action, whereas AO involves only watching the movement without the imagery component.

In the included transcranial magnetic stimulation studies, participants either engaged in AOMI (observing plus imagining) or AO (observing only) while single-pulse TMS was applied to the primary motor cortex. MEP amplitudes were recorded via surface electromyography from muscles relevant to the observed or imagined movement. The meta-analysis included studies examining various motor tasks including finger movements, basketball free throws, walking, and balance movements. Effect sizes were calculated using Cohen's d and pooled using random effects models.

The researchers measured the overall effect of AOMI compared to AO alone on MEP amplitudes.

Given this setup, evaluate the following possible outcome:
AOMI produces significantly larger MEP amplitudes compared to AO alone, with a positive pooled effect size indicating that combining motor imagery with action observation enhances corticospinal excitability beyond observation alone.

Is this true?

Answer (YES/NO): YES